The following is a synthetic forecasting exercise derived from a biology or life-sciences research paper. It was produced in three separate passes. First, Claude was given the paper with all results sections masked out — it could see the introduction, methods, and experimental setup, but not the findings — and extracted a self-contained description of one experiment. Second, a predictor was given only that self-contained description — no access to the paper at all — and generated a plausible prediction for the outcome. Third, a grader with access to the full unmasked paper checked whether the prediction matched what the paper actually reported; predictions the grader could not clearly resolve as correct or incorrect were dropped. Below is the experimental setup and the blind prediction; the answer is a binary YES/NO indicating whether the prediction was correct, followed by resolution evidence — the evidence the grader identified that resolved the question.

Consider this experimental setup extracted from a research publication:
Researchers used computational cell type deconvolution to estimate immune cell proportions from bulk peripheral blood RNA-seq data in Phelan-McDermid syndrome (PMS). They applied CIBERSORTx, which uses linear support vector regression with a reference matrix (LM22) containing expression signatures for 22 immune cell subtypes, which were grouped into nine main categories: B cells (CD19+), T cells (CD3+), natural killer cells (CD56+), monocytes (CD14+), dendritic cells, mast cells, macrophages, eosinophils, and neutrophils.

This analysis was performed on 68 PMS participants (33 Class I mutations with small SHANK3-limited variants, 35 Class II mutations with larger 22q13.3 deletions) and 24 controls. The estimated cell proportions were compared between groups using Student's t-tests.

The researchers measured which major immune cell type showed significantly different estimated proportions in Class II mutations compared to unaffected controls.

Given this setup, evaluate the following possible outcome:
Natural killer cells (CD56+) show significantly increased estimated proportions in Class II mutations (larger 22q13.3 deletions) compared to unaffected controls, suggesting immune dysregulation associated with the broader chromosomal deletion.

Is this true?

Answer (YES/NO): NO